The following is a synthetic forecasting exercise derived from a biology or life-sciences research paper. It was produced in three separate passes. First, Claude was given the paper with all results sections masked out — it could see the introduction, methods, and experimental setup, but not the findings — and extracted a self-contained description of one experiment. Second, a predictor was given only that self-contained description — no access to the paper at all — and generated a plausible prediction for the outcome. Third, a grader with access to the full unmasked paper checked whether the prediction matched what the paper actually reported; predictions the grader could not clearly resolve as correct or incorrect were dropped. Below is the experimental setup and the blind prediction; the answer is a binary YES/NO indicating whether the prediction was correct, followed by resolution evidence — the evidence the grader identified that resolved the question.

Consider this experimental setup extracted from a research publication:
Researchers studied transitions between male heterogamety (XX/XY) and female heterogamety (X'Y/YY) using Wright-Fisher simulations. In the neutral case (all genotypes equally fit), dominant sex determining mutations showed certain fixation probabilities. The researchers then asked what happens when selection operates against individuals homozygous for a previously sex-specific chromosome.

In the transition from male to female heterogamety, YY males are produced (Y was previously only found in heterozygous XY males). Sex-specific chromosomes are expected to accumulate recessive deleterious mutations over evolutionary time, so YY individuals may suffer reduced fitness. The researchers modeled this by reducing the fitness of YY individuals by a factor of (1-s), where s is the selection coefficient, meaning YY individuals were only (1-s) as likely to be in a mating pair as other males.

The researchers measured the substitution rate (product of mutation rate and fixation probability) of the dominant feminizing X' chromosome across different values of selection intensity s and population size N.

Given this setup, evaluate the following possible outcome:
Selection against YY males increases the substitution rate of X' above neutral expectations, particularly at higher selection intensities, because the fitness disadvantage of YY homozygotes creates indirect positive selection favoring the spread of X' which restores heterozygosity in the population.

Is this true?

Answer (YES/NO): NO